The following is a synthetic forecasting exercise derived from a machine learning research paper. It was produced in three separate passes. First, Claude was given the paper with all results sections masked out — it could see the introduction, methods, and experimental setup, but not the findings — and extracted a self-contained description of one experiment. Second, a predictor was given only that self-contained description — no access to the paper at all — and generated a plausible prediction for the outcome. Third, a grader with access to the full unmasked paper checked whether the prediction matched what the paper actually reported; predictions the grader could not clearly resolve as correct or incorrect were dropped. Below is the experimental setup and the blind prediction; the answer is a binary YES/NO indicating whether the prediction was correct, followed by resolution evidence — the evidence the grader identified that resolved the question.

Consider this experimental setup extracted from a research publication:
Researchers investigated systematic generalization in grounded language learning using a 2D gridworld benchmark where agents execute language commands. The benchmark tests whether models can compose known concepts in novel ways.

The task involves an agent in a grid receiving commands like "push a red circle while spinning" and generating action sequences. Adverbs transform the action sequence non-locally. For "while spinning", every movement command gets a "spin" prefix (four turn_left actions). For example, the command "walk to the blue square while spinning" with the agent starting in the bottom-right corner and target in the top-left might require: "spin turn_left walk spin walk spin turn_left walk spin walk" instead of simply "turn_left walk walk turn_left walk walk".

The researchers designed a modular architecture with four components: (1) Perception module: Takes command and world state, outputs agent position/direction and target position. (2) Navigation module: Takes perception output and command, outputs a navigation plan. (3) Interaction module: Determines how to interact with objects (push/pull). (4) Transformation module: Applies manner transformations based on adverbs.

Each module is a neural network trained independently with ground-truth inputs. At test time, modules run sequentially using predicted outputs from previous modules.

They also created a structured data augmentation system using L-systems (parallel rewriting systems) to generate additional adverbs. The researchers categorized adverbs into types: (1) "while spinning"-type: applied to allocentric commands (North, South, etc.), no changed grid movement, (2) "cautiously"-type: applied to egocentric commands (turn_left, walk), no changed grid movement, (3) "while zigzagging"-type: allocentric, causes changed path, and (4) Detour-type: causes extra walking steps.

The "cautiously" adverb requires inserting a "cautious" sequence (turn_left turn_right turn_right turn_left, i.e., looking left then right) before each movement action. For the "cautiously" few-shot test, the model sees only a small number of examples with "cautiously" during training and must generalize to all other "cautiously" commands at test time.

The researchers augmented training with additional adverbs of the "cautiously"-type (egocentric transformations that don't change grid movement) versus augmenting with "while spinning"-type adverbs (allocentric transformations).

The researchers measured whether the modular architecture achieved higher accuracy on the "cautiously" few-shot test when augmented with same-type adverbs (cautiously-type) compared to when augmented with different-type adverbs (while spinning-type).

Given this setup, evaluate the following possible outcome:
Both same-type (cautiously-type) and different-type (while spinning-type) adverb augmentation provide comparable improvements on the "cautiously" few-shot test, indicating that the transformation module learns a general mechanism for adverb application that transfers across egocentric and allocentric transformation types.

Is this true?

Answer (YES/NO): NO